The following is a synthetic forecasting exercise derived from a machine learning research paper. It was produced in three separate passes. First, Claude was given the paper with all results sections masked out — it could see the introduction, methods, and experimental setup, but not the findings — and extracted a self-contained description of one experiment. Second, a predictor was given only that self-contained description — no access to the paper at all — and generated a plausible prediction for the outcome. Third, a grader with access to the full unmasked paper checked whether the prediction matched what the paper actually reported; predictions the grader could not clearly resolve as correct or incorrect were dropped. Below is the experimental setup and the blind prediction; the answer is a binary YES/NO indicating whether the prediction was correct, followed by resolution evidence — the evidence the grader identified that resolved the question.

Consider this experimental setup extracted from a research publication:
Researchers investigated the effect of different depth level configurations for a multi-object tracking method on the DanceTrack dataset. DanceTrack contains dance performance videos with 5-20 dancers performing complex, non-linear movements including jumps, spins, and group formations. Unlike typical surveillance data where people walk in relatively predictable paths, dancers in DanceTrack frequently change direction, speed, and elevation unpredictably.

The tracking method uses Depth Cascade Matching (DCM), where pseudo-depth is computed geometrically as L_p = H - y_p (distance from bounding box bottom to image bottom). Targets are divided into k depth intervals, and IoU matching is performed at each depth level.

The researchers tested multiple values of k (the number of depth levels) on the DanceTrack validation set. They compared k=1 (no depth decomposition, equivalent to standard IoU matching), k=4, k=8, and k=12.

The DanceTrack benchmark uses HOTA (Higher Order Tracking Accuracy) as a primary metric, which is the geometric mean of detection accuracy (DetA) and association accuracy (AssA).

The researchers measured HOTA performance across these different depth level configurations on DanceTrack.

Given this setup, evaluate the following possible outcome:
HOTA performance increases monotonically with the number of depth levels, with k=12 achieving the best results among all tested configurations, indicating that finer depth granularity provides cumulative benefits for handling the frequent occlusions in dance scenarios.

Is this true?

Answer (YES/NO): NO